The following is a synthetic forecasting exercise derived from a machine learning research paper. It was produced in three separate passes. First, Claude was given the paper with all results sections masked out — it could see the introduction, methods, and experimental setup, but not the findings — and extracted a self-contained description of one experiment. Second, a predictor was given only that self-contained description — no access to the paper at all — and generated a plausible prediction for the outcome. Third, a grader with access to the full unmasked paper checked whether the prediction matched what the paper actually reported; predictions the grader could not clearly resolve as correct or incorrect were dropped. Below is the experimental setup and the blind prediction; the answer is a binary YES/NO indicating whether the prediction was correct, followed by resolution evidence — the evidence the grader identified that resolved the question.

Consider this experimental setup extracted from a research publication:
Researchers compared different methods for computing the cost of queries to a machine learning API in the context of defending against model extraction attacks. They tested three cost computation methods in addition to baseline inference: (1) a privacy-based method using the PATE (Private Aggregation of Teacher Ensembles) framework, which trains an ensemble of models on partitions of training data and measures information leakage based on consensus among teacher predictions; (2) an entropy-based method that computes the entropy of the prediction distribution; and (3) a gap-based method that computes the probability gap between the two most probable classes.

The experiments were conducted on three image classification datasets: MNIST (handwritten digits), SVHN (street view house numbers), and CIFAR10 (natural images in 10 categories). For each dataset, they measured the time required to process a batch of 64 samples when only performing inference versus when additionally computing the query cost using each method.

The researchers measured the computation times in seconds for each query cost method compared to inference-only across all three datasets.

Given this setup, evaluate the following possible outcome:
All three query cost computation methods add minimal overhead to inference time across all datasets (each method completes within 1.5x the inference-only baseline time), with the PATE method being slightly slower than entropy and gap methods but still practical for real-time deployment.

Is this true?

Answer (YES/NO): NO